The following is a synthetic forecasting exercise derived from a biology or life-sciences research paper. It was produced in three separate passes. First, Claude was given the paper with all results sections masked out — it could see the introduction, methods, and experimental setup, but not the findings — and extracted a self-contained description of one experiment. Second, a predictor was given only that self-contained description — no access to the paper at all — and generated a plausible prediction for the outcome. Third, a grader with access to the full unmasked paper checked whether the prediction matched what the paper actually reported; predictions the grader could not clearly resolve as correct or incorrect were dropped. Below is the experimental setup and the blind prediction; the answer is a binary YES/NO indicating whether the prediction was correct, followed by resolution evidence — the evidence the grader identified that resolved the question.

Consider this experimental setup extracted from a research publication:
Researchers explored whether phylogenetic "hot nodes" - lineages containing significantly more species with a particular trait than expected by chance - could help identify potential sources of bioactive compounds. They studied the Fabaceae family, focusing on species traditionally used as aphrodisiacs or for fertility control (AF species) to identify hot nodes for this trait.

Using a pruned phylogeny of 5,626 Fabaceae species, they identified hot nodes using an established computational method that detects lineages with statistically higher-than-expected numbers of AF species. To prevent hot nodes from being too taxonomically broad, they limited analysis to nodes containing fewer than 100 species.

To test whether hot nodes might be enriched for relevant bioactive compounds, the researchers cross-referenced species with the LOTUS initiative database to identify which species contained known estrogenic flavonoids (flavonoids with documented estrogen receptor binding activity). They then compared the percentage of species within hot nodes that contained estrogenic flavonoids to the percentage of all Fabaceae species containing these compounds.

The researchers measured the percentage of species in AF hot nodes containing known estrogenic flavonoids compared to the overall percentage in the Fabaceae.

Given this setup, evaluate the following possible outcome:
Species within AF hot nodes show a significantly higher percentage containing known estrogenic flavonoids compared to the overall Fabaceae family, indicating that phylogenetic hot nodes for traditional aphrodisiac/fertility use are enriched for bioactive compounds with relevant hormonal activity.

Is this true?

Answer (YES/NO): YES